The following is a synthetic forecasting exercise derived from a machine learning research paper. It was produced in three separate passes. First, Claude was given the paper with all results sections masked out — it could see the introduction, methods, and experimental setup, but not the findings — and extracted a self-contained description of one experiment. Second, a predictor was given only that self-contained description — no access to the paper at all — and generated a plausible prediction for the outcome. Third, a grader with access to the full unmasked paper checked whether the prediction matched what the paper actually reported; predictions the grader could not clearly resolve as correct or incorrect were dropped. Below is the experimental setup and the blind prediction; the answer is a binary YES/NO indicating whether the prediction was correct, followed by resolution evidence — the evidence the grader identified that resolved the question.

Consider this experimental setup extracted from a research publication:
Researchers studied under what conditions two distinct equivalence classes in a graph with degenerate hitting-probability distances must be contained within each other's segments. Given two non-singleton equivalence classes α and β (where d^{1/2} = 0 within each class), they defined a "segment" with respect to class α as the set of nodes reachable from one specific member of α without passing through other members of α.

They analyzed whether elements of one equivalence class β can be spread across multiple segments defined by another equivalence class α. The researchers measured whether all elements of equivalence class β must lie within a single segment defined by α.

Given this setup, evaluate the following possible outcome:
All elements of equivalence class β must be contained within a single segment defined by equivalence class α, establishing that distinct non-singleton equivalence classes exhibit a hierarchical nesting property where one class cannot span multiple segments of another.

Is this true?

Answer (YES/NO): YES